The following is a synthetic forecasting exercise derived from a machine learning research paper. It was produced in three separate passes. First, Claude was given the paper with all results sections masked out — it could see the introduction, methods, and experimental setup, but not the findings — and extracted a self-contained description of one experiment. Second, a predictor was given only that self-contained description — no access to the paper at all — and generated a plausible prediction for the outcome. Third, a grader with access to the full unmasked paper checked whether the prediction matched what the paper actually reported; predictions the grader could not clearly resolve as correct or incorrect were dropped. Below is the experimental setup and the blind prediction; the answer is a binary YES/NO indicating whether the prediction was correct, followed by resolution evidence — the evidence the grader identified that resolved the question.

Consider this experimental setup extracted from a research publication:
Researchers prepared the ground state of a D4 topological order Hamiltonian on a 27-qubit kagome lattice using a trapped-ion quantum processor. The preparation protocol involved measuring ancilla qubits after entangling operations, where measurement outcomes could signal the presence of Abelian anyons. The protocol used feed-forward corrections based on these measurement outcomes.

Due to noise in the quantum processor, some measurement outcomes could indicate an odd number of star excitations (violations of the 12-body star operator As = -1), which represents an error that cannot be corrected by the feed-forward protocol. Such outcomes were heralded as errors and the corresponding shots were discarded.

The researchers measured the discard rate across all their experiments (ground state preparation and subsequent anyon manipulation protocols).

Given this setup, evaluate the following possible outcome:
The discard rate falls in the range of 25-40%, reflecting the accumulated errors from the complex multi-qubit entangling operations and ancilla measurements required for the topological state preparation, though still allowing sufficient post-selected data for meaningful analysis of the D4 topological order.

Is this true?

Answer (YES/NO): NO